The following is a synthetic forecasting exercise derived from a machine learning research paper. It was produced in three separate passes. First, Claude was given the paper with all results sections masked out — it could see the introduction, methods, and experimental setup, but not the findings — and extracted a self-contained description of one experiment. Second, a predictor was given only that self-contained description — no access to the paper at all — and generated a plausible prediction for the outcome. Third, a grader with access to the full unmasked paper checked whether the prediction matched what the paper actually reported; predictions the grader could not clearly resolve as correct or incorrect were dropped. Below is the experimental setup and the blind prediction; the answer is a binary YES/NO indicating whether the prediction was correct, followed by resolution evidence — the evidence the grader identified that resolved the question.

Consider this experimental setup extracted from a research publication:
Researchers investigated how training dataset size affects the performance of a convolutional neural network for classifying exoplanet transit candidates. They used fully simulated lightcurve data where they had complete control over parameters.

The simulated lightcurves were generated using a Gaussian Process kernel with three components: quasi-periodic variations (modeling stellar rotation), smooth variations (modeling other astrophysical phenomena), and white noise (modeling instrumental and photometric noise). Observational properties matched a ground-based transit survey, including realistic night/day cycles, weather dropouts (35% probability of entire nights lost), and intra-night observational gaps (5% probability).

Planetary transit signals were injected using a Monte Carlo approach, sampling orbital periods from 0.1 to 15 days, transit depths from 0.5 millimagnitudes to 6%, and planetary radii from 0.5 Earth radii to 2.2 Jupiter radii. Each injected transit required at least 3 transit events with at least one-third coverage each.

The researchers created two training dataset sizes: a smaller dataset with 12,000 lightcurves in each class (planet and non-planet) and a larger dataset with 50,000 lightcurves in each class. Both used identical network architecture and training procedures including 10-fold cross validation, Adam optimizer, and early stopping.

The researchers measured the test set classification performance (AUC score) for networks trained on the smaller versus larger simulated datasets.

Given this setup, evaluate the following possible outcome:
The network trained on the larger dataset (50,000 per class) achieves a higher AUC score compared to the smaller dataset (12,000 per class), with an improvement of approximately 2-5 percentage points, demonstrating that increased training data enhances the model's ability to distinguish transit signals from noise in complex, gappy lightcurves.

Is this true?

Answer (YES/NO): NO